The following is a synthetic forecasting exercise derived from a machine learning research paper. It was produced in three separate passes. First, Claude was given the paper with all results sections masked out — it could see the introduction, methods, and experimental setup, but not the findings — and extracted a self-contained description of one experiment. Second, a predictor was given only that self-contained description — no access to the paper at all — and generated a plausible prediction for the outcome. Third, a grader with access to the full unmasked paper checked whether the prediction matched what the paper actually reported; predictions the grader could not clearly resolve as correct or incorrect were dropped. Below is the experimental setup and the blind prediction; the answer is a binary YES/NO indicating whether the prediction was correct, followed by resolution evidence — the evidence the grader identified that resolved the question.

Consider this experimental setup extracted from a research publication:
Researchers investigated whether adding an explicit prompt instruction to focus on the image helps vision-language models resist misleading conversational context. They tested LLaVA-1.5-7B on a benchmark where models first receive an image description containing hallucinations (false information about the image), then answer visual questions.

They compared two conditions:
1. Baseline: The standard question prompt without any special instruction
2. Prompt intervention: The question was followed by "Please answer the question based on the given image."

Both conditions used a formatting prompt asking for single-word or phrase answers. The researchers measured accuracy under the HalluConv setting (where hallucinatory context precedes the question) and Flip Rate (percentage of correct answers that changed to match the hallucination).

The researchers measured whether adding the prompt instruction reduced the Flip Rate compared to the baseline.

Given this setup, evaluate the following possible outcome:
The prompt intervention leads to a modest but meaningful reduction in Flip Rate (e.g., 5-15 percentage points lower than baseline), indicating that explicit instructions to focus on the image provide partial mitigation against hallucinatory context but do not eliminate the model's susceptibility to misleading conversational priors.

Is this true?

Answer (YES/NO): NO